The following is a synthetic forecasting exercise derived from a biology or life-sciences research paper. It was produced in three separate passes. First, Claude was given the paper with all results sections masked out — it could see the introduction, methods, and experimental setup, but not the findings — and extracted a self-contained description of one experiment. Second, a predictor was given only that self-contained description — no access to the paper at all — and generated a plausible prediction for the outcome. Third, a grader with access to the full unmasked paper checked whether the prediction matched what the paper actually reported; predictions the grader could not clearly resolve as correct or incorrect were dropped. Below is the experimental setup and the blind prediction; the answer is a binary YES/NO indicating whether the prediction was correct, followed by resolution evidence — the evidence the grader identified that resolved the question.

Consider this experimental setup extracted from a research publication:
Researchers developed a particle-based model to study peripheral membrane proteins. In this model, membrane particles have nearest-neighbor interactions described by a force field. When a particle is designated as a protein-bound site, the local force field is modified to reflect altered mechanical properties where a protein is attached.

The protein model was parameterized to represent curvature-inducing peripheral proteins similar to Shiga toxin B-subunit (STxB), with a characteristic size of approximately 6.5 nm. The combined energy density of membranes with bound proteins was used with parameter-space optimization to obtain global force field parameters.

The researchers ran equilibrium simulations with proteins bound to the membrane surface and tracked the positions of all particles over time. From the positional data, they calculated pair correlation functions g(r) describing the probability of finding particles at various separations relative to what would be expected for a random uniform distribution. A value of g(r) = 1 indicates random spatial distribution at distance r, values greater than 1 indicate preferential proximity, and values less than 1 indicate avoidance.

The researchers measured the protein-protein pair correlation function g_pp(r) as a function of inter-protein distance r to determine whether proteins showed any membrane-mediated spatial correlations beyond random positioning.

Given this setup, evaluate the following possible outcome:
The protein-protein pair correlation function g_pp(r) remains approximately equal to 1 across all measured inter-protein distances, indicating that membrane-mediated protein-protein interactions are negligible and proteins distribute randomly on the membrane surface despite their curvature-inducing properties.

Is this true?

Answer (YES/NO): NO